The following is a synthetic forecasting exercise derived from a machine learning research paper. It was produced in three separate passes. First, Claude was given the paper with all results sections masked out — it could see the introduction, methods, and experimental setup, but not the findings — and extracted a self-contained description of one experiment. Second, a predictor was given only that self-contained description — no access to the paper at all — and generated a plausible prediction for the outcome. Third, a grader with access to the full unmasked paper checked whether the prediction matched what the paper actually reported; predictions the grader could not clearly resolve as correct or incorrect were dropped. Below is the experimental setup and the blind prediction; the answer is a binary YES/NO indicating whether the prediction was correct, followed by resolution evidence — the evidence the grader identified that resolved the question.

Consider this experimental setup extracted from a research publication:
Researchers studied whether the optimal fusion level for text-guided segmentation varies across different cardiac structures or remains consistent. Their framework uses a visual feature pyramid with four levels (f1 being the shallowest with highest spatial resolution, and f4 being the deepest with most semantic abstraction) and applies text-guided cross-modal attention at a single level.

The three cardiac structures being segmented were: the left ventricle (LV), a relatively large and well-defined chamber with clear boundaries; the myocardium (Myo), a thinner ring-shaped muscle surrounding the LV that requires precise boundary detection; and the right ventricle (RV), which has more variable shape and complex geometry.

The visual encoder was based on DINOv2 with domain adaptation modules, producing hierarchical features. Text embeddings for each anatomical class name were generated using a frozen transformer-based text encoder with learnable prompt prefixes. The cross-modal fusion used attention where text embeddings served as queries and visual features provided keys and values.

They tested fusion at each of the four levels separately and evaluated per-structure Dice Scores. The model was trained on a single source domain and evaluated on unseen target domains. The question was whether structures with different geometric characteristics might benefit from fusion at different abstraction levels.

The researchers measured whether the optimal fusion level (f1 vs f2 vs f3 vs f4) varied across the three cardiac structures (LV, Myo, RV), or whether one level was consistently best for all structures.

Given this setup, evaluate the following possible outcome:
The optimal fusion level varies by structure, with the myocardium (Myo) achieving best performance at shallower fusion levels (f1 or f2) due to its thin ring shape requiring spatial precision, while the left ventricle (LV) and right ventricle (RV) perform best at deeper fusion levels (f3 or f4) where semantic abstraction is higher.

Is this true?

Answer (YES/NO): NO